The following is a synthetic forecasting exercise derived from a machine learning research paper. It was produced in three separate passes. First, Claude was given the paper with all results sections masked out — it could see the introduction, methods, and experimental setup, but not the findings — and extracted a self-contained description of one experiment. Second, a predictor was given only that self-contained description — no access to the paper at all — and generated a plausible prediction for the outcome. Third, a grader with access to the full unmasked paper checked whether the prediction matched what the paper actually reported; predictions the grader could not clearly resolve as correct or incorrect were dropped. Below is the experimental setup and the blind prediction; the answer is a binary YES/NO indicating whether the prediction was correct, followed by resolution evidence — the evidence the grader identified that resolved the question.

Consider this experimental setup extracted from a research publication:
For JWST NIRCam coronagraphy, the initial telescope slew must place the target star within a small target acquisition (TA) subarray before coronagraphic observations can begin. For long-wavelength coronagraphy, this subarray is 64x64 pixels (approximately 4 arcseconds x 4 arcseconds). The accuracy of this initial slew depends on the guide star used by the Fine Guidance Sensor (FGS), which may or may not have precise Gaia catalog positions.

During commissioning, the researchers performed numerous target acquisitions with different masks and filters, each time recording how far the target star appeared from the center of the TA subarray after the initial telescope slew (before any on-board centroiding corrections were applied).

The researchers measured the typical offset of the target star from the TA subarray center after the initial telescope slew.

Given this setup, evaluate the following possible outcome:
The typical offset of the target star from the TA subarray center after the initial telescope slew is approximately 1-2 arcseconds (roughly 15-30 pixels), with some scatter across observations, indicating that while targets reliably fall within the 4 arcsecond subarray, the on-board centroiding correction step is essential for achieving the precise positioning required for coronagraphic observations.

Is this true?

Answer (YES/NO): NO